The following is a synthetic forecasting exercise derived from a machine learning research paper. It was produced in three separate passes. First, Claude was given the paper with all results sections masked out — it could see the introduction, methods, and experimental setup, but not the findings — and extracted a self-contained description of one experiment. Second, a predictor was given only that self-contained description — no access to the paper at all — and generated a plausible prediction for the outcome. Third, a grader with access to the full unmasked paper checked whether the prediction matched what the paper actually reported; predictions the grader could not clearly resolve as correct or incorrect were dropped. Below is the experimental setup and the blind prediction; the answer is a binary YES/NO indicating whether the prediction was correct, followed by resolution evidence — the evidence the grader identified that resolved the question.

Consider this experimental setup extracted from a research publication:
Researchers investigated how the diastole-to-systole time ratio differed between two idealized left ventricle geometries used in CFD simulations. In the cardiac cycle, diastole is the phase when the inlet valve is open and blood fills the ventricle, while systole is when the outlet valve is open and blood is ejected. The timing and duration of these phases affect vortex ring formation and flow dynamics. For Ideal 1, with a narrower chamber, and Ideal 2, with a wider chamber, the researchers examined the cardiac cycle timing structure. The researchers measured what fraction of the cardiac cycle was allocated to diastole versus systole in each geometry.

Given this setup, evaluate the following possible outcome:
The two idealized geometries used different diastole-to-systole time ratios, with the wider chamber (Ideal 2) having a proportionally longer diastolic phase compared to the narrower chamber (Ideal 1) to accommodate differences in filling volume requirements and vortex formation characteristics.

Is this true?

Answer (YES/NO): YES